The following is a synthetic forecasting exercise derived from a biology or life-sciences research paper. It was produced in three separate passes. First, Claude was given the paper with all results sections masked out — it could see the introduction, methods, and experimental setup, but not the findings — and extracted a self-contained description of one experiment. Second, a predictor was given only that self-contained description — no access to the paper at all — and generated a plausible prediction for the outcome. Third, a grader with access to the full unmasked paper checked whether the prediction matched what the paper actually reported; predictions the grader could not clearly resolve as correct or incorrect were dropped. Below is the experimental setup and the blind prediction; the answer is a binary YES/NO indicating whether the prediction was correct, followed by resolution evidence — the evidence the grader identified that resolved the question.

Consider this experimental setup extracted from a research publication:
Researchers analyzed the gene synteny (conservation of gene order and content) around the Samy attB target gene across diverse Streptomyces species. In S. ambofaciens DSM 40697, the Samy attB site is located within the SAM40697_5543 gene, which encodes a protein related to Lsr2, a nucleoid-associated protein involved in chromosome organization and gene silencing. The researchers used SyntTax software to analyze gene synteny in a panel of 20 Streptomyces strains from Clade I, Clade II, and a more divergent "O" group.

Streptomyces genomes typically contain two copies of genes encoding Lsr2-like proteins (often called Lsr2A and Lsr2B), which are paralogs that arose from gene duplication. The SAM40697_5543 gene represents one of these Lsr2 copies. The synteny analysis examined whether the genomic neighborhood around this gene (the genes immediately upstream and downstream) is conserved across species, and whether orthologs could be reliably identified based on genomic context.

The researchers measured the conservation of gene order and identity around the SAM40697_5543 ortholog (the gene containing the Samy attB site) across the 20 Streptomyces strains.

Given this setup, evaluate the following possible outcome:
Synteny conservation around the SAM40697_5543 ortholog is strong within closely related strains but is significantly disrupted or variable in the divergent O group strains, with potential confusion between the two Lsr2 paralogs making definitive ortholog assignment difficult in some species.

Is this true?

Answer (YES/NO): NO